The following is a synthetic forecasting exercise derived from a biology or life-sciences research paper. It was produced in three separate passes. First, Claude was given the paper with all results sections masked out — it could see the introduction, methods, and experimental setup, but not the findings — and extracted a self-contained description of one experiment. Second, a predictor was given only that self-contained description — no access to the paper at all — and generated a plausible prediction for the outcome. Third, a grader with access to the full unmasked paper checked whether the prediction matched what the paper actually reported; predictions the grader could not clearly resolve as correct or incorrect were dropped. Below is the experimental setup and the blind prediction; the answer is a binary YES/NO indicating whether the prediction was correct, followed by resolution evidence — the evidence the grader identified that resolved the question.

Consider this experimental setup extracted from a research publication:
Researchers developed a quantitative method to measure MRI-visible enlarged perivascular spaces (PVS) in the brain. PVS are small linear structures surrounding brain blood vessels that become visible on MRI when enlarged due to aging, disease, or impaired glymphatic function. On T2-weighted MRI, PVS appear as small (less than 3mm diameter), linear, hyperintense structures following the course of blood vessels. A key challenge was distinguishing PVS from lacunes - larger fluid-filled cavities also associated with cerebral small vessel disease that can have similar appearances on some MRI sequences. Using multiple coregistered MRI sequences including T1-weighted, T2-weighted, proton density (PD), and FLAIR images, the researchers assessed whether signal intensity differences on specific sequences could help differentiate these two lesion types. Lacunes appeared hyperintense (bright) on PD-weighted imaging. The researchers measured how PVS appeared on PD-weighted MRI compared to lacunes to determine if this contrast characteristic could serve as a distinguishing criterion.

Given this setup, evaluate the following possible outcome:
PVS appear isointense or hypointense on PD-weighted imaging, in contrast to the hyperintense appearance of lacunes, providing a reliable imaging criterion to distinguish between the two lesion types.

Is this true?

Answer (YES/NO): YES